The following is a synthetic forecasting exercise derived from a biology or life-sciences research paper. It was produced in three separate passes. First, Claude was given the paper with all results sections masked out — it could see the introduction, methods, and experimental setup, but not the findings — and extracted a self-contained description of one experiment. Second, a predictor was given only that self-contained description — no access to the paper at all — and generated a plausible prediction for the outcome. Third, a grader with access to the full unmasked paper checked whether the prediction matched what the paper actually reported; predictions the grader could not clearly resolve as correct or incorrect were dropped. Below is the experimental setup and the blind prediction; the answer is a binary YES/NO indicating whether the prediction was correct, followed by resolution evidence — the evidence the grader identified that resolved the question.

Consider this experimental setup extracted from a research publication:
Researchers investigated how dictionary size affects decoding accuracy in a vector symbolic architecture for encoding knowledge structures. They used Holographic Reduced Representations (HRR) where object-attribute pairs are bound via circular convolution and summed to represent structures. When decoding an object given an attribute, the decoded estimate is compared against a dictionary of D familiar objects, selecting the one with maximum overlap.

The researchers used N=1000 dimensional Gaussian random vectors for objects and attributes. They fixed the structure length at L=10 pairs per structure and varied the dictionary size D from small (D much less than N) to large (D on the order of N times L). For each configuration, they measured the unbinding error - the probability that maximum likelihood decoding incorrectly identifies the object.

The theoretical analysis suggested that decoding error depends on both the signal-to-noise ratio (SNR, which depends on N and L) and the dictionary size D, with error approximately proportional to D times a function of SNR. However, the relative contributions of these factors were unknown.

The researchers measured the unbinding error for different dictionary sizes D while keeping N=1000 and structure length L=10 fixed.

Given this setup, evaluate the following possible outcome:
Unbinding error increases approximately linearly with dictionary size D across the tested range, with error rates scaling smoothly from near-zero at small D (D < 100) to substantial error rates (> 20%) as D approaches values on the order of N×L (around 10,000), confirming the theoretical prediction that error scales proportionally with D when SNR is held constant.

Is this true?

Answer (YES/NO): NO